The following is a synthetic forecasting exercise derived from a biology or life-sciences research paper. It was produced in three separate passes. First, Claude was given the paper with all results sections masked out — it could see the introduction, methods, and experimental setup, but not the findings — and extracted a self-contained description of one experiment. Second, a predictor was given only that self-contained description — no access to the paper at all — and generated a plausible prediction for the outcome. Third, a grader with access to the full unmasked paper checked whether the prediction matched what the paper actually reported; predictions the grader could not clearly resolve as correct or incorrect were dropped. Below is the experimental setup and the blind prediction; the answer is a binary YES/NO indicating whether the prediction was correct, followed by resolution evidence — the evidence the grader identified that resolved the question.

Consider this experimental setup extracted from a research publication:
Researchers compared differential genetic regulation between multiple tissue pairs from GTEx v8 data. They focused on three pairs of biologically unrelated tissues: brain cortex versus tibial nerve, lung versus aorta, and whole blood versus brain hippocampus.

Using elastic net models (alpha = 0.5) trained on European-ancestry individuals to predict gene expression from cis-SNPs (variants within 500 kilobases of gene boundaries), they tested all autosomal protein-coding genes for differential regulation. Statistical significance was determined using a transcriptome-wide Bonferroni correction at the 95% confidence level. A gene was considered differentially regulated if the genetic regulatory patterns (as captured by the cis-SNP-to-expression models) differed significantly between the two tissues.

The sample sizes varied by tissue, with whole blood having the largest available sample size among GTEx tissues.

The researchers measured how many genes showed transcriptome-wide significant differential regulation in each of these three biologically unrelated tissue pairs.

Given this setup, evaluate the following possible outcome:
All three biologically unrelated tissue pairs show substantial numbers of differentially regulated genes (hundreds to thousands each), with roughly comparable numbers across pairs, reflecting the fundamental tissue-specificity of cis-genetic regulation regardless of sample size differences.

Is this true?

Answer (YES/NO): NO